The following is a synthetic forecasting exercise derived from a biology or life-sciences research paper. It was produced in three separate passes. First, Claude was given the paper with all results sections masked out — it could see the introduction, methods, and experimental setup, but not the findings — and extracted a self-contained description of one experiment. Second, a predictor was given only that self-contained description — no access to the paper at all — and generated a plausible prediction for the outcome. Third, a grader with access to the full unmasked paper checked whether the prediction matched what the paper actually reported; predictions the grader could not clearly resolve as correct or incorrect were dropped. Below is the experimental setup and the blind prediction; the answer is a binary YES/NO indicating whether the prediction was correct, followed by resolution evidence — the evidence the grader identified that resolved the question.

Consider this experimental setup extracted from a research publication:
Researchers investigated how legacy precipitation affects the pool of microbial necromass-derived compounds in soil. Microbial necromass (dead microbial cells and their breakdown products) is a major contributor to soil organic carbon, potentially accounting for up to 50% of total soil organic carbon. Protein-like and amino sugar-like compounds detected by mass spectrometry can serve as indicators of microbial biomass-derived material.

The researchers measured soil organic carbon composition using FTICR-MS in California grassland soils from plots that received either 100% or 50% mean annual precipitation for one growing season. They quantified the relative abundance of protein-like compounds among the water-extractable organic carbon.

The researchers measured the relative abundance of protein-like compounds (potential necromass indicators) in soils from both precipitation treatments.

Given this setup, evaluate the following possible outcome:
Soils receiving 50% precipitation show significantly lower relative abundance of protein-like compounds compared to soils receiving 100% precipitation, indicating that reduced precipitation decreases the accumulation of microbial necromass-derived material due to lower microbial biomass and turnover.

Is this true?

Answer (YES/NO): YES